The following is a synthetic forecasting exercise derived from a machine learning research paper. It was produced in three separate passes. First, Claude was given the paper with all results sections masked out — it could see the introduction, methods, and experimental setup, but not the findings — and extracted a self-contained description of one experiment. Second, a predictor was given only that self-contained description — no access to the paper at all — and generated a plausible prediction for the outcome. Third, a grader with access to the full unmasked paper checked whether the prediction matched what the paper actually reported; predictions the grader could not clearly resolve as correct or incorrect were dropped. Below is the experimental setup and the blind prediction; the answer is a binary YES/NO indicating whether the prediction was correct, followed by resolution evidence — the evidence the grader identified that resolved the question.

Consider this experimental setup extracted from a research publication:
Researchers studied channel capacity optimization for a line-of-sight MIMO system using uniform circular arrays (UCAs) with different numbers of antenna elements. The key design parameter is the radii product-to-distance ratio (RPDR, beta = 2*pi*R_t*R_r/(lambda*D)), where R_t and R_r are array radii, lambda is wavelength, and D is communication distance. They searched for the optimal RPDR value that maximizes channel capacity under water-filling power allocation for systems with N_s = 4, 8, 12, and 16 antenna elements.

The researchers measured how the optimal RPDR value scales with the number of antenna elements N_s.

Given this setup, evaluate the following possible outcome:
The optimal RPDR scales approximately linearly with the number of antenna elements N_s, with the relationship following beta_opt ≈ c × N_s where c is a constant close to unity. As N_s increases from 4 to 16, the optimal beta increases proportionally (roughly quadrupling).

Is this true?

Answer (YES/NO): NO